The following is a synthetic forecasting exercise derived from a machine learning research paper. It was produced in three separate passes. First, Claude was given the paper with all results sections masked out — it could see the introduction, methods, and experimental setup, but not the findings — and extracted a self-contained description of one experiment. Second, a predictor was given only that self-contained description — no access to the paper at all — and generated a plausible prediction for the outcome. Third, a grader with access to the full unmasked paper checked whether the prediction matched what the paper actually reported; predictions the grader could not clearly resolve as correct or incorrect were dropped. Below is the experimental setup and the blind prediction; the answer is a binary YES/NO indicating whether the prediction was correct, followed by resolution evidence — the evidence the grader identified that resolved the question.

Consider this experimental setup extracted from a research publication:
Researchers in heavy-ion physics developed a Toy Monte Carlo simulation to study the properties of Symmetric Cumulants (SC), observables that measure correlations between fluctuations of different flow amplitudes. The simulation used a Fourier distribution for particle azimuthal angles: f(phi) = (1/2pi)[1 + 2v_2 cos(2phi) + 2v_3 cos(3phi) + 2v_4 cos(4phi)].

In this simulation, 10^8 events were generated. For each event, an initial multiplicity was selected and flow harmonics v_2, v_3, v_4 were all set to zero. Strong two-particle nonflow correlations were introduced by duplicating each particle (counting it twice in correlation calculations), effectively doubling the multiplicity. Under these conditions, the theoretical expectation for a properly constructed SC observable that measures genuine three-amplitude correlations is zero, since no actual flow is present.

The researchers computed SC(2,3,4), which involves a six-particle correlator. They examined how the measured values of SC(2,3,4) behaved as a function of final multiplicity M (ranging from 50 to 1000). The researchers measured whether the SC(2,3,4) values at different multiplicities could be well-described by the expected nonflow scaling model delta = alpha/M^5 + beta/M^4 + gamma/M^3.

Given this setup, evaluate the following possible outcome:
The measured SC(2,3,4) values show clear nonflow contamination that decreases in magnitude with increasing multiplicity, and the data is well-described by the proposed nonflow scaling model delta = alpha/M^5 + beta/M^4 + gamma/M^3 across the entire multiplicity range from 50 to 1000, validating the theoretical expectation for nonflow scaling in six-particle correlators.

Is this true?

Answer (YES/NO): YES